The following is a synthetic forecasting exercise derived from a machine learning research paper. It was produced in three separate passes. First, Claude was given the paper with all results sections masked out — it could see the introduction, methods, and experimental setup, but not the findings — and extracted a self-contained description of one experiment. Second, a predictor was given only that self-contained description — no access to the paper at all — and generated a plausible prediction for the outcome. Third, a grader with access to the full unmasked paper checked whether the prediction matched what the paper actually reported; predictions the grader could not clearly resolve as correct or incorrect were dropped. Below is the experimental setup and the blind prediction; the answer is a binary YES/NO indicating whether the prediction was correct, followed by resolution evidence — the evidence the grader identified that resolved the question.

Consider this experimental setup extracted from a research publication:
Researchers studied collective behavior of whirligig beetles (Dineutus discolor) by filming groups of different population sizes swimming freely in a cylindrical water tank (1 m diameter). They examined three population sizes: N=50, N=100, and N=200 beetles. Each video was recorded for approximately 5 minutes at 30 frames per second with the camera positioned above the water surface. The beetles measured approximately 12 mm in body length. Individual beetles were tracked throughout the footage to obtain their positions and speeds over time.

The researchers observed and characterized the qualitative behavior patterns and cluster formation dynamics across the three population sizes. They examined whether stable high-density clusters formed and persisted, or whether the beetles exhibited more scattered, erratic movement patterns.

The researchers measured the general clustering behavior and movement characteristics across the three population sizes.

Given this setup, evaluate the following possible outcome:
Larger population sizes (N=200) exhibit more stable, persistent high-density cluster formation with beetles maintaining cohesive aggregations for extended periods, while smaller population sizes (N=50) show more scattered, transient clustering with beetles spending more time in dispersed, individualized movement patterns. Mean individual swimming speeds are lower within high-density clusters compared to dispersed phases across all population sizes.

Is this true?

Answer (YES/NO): YES